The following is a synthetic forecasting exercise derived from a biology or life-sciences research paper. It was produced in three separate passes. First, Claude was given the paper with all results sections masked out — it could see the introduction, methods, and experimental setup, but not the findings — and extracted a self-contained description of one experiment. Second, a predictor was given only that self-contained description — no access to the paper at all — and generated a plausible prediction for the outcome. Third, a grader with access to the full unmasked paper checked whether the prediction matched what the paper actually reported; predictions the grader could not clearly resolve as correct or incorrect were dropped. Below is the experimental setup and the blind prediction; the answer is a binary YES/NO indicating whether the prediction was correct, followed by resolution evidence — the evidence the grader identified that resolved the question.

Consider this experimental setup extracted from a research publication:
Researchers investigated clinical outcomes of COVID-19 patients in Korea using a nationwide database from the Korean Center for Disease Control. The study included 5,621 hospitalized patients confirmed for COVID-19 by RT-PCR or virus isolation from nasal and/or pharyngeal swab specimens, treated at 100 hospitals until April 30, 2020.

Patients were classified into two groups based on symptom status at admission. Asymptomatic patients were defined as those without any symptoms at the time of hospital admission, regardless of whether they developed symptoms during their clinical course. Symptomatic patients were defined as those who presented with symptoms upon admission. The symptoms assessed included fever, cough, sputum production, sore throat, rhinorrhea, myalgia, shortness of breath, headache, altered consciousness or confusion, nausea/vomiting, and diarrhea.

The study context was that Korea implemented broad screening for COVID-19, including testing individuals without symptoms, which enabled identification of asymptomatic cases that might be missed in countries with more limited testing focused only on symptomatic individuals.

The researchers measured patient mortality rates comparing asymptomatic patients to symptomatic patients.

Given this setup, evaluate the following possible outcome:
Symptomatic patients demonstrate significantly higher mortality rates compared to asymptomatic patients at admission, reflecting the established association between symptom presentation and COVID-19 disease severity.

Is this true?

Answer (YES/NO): NO